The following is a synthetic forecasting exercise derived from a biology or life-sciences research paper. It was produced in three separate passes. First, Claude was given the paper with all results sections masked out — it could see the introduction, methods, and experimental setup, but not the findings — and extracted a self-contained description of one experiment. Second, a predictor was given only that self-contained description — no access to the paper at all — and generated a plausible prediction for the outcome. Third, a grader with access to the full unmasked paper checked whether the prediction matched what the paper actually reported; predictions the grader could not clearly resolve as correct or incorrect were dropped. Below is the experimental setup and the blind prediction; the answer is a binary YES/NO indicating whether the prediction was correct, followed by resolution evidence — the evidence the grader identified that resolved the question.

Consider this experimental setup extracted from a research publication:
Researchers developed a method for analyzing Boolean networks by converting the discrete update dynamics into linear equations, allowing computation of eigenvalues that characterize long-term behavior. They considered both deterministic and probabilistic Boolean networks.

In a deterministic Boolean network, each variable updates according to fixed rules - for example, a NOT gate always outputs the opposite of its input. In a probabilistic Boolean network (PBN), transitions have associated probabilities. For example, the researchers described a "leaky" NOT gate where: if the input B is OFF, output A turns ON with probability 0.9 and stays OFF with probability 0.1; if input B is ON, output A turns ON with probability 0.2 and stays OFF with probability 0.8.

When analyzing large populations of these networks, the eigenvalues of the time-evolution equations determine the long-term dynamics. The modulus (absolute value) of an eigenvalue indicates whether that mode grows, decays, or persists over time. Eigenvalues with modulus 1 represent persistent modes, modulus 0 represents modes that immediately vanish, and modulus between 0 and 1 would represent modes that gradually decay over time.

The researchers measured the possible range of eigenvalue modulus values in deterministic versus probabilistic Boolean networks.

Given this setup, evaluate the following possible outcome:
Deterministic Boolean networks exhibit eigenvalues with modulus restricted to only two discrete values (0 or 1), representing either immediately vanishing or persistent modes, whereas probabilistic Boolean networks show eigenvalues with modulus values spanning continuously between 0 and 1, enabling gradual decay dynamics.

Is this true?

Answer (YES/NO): YES